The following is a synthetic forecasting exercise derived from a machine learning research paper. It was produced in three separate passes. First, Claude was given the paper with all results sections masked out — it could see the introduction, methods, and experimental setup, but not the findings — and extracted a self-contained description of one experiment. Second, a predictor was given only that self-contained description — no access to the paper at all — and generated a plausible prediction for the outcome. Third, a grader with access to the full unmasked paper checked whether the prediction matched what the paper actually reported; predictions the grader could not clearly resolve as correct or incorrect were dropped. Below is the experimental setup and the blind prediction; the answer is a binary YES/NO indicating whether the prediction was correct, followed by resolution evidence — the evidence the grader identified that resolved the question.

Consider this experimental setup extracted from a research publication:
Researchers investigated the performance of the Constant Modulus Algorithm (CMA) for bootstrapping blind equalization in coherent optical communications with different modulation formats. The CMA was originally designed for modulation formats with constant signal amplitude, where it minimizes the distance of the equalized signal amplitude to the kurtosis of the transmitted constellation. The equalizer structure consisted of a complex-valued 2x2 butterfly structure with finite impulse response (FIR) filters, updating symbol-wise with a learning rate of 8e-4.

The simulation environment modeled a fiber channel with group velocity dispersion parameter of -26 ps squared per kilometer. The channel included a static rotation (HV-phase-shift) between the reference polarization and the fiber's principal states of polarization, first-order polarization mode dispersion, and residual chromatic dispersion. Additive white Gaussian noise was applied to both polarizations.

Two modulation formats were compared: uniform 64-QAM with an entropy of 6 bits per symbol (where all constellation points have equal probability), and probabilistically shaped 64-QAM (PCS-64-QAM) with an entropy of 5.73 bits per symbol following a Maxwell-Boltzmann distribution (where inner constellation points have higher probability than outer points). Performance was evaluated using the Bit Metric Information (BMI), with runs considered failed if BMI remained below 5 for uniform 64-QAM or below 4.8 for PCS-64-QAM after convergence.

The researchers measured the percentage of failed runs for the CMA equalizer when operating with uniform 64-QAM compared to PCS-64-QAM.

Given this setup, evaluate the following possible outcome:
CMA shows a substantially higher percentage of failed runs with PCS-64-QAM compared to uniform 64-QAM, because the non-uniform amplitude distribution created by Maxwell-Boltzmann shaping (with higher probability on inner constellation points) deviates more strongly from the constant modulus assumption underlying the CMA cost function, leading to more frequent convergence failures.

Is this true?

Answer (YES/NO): YES